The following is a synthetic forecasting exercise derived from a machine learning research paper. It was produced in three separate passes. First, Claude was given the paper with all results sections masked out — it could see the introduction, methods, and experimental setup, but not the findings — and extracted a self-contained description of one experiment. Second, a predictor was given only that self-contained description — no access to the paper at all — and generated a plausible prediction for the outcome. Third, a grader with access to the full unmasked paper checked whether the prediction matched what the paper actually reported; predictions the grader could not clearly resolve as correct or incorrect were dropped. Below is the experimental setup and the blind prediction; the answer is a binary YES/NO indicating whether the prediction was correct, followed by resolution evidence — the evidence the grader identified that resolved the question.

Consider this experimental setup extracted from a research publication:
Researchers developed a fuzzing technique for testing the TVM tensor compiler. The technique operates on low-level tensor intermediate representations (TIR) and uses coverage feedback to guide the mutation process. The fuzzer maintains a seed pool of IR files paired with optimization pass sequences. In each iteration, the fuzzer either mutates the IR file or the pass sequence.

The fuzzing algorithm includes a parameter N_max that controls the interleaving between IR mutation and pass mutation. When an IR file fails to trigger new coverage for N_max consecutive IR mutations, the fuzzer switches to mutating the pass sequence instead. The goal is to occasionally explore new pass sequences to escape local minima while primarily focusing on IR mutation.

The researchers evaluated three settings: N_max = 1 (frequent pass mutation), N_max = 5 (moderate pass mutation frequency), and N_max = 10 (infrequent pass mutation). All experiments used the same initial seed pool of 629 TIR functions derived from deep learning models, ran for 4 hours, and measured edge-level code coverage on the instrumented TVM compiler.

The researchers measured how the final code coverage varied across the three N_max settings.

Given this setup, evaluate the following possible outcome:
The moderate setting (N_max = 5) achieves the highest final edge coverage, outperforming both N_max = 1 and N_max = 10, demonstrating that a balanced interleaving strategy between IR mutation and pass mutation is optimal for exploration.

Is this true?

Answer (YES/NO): NO